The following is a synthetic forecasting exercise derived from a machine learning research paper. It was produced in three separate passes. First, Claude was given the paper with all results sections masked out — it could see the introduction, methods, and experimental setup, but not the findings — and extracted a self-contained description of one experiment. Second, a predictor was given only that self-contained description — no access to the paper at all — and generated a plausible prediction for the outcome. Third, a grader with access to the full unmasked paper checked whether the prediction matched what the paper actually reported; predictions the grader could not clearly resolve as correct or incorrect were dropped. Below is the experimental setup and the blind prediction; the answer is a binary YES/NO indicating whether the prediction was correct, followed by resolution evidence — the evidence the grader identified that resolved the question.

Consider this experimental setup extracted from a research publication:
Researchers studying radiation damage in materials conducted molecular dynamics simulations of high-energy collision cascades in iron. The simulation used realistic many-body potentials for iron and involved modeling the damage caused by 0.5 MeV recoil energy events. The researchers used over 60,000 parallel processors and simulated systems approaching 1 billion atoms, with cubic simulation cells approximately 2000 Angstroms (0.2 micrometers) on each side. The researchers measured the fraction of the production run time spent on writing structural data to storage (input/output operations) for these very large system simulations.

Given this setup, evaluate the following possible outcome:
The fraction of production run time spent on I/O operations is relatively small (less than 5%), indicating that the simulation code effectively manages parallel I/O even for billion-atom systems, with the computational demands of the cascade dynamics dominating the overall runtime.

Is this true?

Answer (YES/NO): NO